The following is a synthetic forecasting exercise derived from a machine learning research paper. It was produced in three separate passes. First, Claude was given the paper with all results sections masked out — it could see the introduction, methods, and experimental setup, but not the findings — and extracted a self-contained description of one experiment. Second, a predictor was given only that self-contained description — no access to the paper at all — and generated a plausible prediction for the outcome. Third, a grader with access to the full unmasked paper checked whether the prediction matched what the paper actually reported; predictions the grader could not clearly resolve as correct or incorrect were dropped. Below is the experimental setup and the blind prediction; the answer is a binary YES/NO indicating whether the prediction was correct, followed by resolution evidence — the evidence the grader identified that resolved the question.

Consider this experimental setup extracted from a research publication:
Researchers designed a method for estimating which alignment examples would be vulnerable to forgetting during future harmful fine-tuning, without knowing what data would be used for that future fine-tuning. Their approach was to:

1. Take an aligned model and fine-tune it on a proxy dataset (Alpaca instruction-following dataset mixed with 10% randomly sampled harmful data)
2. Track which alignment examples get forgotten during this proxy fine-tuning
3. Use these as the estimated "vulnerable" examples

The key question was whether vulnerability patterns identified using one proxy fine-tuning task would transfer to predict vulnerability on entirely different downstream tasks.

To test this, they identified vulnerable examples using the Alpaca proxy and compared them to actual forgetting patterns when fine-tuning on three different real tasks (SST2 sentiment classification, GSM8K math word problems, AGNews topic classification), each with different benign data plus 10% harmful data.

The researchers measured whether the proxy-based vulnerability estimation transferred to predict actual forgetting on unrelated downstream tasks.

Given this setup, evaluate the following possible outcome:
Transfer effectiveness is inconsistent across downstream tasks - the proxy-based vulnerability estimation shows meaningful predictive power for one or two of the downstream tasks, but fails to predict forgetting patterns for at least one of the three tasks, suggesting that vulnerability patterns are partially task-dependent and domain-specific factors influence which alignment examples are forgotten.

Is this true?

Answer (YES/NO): NO